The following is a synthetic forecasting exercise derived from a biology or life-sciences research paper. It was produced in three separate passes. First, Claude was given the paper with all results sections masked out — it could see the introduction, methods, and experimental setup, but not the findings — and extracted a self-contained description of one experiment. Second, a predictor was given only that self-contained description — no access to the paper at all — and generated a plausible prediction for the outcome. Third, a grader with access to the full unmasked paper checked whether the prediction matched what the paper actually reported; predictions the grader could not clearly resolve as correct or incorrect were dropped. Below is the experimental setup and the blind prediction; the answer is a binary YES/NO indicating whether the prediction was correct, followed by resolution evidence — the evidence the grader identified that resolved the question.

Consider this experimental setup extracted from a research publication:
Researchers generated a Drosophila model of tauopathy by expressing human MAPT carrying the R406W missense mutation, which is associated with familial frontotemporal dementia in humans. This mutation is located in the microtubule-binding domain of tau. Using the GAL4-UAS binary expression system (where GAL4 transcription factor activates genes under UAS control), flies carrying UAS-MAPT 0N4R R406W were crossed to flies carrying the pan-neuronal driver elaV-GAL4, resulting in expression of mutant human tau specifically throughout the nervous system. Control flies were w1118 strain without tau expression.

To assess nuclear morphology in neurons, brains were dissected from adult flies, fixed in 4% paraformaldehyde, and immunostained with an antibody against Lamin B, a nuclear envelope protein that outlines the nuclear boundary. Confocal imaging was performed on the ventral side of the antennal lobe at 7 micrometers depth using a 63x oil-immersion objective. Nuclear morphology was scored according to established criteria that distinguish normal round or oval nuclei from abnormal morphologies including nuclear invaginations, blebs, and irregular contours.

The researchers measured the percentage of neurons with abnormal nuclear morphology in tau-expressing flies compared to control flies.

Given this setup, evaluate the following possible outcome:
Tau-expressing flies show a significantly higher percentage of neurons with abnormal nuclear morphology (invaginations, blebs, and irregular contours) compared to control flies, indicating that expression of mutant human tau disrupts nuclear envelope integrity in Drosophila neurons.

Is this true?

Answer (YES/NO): YES